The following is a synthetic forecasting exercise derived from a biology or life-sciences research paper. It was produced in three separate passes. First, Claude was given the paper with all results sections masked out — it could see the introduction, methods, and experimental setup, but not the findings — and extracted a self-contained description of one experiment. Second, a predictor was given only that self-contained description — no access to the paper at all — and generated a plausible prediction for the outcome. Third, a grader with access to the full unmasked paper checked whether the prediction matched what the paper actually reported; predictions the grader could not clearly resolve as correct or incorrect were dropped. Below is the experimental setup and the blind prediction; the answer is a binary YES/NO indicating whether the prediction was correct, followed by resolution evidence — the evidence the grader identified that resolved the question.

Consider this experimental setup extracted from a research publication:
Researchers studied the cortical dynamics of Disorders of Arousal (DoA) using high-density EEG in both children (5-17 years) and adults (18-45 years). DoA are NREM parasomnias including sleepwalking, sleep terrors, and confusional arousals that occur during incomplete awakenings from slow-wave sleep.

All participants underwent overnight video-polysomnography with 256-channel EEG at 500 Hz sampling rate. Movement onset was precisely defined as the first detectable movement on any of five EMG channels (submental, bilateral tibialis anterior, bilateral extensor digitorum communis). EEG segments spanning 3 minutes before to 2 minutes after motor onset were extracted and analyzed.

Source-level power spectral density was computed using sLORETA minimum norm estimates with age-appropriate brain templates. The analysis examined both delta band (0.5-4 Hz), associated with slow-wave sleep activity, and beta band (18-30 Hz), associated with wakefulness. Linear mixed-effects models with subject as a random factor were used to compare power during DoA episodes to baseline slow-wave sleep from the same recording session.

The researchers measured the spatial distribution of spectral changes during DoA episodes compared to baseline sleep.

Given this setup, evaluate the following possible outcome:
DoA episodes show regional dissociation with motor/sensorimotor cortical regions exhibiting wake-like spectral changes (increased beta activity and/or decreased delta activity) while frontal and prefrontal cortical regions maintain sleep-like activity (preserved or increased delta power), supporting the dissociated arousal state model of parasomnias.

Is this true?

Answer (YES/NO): YES